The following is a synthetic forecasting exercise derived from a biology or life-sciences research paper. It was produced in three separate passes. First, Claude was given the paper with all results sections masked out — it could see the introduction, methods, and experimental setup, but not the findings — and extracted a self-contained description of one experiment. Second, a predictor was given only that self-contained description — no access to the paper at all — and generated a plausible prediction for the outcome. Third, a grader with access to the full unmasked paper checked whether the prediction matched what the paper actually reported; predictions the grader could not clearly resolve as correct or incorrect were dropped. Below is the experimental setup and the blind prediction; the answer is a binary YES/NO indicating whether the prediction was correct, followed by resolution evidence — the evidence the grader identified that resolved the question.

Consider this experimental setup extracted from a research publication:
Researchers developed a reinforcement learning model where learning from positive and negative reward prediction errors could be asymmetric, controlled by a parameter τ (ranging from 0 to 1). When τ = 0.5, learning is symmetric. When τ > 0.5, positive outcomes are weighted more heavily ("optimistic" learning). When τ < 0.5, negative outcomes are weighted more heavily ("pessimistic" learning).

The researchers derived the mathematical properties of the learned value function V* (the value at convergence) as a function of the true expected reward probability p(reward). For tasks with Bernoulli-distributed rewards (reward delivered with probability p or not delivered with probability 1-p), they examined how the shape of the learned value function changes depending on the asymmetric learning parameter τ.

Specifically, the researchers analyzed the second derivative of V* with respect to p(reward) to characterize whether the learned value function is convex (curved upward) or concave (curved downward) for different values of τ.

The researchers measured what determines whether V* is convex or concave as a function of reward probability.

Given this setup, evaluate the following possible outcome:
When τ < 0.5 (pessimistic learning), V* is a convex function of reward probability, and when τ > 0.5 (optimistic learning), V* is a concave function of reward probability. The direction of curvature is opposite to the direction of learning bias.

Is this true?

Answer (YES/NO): YES